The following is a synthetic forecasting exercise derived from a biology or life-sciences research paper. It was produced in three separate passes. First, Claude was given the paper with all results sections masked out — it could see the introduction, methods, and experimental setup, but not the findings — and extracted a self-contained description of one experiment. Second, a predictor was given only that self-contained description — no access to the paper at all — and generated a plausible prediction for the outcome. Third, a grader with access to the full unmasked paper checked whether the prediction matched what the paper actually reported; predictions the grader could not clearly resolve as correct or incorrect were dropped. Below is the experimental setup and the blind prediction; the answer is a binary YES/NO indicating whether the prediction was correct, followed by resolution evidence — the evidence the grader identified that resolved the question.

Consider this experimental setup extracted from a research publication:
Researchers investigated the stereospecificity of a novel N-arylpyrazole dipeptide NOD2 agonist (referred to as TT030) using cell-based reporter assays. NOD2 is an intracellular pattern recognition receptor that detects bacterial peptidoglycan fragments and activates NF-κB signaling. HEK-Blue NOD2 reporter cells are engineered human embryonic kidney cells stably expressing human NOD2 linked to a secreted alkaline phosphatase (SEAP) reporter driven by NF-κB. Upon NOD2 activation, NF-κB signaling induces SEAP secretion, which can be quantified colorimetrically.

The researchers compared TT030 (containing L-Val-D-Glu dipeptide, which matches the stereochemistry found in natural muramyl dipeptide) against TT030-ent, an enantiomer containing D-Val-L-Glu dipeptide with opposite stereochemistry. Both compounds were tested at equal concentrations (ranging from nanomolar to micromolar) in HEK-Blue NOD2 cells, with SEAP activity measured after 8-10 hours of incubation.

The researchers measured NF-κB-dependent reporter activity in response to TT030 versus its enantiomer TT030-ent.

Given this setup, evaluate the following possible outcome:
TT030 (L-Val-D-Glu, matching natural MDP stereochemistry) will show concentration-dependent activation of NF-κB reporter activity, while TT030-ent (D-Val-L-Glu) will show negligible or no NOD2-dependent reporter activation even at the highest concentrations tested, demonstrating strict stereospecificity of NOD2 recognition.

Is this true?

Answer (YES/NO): YES